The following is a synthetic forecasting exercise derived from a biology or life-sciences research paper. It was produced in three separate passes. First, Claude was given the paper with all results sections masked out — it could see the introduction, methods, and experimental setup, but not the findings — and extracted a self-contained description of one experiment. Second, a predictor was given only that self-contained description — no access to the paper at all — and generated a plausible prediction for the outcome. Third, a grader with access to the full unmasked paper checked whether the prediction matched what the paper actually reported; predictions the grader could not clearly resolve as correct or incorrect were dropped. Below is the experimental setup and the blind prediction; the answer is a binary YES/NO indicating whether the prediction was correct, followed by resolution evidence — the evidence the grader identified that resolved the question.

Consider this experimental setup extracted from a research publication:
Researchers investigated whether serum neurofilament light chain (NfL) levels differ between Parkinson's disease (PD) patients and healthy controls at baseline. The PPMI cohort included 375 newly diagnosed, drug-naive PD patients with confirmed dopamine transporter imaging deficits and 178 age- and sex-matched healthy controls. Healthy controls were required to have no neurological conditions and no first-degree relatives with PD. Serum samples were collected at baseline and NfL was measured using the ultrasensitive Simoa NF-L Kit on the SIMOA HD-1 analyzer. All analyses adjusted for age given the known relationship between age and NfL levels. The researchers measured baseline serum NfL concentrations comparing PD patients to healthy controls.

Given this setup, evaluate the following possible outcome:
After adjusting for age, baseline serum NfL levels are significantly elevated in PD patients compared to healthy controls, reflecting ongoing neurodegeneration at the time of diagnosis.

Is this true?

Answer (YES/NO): NO